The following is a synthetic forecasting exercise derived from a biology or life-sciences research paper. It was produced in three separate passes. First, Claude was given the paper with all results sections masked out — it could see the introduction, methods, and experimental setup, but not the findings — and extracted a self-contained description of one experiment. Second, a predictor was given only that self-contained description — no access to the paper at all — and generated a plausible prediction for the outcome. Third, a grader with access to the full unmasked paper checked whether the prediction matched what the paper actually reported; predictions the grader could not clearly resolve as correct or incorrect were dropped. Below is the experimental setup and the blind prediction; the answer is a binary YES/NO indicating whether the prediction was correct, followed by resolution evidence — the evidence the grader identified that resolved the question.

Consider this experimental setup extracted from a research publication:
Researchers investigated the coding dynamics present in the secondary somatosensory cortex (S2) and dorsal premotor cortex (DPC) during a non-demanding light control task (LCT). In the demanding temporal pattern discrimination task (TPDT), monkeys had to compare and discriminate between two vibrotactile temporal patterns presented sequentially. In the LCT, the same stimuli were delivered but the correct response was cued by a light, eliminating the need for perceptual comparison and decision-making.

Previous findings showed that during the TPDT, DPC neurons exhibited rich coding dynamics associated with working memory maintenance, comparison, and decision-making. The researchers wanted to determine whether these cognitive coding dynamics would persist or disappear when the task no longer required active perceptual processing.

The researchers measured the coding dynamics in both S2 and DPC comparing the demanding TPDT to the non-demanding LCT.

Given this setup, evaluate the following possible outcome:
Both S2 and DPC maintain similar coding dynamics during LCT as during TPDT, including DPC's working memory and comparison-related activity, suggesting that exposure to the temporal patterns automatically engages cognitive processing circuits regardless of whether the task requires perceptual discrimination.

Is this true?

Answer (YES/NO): NO